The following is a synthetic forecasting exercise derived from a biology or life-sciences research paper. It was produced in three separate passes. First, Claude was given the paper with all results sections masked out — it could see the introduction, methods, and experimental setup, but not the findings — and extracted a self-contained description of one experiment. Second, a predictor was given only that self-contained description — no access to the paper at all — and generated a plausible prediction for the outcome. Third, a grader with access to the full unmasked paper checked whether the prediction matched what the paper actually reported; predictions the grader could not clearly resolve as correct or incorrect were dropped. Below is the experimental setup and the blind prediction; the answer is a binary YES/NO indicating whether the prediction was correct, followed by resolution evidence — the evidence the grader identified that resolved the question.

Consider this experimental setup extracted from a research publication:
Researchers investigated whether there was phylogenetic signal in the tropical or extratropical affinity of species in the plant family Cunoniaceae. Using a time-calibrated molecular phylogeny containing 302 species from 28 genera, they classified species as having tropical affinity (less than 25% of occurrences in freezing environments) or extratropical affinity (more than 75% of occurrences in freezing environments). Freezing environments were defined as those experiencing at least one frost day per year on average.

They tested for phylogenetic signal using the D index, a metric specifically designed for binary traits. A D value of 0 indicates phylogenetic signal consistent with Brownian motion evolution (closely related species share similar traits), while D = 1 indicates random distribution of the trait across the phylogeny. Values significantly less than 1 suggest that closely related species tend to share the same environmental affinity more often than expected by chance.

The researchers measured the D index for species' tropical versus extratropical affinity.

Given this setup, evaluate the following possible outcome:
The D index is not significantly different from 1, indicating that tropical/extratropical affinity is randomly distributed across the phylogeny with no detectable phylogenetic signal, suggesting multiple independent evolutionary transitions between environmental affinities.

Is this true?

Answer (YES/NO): NO